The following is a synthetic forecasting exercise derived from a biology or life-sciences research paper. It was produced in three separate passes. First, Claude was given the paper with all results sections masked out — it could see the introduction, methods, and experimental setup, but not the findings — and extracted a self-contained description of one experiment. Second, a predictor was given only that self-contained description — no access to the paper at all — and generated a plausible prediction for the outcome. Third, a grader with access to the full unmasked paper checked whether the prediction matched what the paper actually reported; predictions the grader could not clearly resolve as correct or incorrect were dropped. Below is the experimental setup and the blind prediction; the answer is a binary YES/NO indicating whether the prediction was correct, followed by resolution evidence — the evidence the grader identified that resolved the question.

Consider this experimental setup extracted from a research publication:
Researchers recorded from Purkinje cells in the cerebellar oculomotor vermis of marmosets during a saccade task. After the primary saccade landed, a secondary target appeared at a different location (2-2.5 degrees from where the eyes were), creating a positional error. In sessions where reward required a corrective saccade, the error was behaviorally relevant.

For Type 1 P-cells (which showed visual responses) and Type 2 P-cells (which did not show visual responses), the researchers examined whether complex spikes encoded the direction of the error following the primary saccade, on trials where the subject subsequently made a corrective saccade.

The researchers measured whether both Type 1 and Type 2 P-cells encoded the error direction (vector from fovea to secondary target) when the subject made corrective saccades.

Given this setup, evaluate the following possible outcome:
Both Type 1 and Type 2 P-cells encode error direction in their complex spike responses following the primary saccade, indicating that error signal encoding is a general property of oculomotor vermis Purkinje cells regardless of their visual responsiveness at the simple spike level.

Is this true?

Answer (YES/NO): YES